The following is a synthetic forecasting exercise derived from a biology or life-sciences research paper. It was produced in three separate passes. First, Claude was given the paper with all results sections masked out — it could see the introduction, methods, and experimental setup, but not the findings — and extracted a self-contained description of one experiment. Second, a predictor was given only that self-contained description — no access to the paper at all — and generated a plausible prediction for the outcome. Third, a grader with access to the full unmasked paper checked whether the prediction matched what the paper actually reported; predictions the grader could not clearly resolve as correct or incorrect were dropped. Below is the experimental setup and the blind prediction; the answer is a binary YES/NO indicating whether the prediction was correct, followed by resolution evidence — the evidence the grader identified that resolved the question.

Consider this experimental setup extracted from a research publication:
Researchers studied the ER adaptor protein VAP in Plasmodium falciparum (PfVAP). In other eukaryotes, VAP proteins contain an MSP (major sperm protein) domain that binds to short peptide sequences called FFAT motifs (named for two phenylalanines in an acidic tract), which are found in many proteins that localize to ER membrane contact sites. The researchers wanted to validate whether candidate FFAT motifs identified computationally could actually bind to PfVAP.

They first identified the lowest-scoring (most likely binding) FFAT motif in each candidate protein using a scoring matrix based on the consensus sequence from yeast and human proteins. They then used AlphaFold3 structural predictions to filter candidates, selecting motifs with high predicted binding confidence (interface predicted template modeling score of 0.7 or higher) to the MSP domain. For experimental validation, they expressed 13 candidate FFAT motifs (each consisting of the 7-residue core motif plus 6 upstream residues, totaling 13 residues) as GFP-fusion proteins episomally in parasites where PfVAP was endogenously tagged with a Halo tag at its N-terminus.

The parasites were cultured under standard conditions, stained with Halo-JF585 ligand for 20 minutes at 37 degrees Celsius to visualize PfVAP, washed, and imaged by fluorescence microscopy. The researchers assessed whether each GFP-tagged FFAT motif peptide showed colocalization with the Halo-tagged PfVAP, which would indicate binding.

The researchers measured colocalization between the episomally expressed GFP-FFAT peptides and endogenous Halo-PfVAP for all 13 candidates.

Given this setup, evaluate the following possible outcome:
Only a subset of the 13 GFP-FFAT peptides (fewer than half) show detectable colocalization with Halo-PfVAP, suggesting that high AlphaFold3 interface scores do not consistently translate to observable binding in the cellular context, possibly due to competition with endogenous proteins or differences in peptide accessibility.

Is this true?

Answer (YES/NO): NO